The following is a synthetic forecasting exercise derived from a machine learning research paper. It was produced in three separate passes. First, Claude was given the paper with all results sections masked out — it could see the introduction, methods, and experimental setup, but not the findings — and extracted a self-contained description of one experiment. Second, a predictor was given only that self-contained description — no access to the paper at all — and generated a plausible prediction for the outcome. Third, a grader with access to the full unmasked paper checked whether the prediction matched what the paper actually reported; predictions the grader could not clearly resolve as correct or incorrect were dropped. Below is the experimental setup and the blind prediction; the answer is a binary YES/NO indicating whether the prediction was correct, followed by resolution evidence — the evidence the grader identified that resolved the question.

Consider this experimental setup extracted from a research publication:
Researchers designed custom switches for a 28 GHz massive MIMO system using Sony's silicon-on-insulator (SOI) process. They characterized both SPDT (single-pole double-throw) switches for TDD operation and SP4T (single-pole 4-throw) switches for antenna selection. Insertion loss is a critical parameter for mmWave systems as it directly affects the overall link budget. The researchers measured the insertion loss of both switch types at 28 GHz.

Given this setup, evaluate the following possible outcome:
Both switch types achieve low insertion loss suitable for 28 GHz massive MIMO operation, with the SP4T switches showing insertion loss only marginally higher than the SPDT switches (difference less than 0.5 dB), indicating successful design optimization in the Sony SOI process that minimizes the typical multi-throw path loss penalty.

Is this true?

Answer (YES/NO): YES